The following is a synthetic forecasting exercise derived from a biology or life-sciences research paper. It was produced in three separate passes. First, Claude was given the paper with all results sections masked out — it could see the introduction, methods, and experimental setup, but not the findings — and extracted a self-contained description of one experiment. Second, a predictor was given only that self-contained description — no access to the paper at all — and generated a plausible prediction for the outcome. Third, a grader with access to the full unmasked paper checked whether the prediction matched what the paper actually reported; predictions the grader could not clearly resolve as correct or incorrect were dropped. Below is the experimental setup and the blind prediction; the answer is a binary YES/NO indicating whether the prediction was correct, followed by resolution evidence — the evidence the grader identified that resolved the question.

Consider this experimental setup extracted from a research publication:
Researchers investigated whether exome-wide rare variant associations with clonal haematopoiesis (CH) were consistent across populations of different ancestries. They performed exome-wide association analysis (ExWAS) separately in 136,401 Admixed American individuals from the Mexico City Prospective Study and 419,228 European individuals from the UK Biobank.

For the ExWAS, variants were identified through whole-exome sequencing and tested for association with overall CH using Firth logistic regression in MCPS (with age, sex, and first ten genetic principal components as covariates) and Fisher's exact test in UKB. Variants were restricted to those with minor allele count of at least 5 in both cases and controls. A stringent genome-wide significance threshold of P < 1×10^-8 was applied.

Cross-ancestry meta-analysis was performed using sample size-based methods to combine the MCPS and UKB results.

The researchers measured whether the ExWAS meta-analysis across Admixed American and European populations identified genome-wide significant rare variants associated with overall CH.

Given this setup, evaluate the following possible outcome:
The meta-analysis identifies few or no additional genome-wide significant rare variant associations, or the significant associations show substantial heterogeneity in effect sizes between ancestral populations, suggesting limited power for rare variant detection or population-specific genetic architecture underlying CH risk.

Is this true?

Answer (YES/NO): YES